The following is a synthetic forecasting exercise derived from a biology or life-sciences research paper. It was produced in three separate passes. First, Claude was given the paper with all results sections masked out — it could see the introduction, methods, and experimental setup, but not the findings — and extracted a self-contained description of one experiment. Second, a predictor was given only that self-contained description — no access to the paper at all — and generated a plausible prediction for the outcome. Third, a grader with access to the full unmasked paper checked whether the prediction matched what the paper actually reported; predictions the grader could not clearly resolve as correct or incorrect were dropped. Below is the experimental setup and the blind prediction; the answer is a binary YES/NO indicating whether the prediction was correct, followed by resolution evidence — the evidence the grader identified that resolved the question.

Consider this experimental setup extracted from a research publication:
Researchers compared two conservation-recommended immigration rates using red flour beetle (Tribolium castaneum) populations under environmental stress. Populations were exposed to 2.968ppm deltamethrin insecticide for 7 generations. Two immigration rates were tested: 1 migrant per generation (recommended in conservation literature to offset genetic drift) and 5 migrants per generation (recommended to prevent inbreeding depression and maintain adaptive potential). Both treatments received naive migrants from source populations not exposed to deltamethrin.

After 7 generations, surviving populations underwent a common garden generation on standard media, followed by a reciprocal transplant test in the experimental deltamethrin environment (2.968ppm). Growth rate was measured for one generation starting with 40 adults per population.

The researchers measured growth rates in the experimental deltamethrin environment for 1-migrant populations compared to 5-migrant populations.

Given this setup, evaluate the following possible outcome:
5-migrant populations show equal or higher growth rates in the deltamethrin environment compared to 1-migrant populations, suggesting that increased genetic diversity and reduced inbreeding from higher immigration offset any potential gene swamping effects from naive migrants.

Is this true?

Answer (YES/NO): YES